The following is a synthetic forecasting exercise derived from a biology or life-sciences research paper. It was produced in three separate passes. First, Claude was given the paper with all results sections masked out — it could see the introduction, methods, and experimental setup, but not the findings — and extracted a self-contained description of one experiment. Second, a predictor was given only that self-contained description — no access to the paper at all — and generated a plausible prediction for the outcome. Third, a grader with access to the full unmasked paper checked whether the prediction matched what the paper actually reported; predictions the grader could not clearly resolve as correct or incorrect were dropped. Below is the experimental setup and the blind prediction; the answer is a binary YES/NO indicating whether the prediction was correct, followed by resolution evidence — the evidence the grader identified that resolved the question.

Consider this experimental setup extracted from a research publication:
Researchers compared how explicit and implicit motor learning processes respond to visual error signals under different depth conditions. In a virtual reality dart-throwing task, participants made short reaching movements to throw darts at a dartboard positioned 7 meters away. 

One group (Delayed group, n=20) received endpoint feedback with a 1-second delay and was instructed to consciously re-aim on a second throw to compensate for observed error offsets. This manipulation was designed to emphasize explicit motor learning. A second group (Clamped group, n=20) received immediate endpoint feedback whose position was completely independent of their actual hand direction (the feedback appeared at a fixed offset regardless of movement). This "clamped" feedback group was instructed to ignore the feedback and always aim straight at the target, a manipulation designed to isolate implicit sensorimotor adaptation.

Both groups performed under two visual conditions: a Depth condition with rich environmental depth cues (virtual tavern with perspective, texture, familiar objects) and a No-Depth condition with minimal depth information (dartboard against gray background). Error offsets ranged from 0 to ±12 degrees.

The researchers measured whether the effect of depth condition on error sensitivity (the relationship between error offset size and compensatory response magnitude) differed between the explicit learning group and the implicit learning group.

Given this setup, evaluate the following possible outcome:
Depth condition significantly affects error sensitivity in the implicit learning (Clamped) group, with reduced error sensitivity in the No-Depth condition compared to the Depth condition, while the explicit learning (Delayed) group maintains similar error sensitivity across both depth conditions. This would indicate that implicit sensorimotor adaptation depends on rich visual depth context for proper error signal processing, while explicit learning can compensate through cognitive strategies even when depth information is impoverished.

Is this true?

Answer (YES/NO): NO